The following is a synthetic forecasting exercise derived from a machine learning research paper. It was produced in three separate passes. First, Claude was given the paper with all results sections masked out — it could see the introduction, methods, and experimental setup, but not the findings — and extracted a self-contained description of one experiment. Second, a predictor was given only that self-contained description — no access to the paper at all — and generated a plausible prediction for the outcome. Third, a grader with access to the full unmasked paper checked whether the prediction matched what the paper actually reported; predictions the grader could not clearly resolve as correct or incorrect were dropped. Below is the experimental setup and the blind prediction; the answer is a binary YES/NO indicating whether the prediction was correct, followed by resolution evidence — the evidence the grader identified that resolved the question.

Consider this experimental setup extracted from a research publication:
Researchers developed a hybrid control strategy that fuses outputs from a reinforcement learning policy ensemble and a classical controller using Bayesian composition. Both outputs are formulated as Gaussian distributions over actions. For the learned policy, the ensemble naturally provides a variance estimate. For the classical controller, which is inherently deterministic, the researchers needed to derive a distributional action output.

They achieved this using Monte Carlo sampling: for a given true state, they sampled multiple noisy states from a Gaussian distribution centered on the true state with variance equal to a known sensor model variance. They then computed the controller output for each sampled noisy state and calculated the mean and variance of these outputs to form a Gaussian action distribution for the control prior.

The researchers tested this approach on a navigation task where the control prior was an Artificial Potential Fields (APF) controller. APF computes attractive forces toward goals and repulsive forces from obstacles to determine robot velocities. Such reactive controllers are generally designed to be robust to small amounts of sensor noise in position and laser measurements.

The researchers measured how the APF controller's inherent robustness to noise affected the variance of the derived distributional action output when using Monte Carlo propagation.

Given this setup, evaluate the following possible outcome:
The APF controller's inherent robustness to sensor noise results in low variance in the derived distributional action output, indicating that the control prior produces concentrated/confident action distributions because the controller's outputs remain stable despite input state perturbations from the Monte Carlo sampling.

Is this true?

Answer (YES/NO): YES